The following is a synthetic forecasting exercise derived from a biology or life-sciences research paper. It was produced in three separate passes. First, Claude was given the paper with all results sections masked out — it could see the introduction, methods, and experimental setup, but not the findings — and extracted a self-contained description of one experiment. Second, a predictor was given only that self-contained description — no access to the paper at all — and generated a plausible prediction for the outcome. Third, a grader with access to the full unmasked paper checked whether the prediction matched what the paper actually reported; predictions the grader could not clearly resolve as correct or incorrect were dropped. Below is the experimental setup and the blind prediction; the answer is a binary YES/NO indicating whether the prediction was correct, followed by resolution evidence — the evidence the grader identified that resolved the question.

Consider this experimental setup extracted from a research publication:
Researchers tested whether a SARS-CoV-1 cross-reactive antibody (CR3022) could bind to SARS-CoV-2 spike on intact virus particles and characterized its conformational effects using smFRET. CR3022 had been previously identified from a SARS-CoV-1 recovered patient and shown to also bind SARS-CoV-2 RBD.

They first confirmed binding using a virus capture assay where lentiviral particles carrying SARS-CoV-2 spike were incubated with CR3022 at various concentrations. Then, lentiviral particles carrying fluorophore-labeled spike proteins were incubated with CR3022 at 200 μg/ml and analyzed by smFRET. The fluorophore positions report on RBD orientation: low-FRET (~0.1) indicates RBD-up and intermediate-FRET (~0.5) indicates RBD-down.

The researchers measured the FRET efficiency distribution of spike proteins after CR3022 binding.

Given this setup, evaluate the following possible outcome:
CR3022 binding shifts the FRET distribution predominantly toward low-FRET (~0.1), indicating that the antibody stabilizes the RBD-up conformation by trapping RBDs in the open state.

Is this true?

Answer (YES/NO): YES